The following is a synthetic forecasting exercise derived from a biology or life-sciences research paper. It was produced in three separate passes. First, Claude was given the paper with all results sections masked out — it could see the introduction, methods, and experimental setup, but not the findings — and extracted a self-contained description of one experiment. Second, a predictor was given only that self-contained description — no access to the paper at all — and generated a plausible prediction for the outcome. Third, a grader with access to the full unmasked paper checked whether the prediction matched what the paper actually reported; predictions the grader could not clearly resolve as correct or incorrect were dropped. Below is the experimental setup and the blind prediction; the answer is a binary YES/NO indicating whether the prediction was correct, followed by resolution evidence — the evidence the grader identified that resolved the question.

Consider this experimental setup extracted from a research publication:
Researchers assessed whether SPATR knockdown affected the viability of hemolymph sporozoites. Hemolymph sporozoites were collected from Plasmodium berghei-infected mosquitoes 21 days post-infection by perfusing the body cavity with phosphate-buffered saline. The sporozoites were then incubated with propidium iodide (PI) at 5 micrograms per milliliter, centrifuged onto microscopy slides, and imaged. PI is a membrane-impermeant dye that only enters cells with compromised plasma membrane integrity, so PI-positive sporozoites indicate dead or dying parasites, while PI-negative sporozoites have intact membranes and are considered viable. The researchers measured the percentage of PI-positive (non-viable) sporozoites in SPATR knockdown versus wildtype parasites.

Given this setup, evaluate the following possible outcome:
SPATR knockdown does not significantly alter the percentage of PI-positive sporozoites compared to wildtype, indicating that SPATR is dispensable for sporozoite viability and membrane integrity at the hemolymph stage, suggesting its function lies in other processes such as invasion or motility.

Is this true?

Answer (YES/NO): YES